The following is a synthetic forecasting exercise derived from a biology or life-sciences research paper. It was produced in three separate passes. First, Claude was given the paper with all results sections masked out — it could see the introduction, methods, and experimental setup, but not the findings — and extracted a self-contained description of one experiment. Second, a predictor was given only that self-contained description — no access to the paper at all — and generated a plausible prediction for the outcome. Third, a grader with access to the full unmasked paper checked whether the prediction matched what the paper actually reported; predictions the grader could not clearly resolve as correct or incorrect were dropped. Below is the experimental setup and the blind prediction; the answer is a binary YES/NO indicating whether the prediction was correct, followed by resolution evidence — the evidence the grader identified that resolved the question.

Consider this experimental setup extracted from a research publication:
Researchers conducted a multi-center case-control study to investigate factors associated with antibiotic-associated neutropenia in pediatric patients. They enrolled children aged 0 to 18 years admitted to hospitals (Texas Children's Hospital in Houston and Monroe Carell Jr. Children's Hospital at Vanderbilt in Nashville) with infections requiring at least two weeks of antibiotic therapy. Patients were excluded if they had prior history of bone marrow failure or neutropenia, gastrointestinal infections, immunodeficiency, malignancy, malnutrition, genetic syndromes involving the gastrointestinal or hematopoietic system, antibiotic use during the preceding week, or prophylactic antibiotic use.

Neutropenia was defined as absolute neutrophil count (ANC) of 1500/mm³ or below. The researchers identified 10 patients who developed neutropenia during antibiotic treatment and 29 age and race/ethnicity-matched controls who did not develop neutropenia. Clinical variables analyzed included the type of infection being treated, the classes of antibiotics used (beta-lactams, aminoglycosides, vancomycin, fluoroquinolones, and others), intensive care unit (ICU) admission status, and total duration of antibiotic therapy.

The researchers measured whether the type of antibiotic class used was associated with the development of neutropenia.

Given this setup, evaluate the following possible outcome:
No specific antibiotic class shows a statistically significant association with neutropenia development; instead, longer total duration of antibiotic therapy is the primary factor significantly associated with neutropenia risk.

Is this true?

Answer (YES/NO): NO